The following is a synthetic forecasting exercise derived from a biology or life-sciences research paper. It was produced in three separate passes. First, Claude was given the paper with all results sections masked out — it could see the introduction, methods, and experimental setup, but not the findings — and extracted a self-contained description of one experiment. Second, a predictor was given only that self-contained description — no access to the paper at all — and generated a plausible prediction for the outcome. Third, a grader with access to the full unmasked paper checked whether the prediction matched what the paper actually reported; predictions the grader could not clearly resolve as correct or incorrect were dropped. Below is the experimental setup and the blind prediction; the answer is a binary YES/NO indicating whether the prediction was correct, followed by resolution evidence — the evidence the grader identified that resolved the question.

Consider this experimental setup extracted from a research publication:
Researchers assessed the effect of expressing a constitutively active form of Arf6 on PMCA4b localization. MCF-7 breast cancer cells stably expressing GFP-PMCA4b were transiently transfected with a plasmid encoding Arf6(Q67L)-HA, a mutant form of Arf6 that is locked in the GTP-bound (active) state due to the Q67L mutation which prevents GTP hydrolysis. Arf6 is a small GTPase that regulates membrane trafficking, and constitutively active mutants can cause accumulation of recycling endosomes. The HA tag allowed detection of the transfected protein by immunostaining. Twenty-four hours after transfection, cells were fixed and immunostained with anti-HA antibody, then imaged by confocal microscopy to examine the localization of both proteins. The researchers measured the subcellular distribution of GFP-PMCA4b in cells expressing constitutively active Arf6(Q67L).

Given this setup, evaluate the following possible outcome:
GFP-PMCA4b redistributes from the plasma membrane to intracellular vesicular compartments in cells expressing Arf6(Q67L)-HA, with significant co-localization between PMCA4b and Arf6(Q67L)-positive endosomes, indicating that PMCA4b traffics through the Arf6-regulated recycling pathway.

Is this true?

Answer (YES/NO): YES